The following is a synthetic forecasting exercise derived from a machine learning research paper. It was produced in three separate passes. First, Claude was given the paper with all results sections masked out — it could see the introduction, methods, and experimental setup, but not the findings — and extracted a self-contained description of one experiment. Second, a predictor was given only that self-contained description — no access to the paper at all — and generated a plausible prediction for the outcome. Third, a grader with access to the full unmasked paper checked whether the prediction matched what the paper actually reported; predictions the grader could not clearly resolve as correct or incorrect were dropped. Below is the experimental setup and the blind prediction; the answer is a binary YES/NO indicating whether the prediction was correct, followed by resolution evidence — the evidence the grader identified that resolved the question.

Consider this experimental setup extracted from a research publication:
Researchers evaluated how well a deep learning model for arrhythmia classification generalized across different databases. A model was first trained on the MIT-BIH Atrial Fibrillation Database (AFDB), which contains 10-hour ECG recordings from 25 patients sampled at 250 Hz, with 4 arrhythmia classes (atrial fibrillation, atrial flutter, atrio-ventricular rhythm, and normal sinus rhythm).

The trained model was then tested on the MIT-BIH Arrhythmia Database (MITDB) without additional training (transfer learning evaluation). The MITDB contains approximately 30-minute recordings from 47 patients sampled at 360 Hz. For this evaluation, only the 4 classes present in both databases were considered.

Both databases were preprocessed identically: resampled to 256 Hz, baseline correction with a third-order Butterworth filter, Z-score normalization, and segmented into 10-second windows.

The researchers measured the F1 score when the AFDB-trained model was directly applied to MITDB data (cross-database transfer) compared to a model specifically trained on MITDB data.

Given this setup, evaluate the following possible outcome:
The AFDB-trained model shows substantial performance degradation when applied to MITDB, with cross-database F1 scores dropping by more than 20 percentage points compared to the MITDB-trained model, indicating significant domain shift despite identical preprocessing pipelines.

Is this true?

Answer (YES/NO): NO